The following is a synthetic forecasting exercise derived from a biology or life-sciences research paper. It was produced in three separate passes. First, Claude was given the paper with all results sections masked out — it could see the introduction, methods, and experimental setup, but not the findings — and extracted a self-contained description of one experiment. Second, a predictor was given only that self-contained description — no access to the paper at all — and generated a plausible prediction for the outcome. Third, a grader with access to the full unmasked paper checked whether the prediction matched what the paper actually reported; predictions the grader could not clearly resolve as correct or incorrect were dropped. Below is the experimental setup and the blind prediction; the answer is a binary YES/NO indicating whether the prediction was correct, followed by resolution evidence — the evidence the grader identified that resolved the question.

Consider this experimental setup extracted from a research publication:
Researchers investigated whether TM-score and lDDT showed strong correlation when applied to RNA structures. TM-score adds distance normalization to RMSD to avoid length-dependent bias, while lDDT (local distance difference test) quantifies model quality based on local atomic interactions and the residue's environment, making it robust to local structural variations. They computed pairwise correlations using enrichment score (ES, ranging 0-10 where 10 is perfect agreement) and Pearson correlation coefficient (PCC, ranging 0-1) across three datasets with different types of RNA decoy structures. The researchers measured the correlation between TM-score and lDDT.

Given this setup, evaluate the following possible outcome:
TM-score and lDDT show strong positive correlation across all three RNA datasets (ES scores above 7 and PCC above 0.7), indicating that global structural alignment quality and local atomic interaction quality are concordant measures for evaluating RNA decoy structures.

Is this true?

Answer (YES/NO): NO